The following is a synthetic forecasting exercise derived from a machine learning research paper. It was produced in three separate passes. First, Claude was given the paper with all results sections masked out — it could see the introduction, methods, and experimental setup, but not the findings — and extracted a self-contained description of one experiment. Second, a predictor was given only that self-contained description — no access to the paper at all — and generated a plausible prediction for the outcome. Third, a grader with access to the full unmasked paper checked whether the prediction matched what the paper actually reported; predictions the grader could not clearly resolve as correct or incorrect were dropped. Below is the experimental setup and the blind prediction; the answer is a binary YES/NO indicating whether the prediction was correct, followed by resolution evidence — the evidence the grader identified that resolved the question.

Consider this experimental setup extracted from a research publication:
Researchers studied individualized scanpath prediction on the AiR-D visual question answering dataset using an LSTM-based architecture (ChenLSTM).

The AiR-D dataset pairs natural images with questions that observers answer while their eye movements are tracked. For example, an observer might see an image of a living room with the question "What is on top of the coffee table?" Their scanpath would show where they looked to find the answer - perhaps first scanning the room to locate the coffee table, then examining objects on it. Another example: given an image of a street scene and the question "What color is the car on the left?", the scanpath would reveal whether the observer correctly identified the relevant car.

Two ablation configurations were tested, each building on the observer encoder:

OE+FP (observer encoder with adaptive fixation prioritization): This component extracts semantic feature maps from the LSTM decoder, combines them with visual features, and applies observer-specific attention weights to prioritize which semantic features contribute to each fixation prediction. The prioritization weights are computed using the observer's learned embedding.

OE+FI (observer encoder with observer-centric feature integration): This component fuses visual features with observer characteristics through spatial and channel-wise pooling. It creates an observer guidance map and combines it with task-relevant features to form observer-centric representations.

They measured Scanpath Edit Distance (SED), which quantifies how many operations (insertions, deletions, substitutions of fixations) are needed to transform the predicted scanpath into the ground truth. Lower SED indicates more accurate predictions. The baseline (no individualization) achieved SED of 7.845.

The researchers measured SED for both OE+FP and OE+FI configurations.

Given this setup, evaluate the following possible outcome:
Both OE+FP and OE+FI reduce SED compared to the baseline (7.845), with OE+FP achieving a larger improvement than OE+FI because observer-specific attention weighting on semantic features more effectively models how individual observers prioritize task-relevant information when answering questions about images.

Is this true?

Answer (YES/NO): YES